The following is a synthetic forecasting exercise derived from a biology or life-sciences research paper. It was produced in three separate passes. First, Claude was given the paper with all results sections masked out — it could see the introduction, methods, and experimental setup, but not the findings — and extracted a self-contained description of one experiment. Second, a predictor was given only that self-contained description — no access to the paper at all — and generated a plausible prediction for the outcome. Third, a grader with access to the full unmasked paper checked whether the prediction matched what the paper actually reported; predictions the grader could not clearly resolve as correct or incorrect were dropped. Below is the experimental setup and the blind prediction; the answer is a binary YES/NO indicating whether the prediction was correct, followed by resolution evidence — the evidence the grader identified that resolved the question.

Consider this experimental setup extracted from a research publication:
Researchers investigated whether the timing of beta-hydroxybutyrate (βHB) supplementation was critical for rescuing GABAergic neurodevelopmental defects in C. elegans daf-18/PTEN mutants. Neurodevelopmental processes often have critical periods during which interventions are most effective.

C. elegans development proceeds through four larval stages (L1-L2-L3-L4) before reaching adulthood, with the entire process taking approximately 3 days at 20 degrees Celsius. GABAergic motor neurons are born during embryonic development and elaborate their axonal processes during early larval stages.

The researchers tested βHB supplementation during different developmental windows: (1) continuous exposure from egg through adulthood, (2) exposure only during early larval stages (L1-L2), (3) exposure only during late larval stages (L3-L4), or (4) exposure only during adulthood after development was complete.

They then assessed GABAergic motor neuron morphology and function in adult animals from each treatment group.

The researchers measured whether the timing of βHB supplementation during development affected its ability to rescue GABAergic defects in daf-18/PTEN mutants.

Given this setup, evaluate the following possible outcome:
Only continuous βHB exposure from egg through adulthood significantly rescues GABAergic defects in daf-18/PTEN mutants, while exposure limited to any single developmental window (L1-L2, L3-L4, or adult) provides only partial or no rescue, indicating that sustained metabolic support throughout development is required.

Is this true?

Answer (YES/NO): NO